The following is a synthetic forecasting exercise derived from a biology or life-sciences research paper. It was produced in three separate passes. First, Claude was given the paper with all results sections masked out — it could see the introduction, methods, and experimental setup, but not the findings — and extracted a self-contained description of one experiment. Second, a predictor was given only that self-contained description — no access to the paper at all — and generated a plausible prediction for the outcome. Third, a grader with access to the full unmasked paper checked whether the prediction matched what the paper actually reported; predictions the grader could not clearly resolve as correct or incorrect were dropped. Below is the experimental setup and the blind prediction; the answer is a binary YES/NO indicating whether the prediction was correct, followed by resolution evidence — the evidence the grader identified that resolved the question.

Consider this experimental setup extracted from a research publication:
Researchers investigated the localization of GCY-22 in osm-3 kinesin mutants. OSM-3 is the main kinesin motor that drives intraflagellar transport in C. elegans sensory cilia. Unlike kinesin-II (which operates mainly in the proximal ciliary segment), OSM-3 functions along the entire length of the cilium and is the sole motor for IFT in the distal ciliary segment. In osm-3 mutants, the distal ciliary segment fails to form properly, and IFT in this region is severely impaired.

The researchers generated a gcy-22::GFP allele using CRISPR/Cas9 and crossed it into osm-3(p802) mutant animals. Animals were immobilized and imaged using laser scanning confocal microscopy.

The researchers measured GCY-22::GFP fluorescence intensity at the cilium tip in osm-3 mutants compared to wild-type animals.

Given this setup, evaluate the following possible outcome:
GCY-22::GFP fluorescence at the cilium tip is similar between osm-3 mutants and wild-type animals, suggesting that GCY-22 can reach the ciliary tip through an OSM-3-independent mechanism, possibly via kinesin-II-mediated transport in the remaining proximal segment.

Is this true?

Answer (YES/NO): NO